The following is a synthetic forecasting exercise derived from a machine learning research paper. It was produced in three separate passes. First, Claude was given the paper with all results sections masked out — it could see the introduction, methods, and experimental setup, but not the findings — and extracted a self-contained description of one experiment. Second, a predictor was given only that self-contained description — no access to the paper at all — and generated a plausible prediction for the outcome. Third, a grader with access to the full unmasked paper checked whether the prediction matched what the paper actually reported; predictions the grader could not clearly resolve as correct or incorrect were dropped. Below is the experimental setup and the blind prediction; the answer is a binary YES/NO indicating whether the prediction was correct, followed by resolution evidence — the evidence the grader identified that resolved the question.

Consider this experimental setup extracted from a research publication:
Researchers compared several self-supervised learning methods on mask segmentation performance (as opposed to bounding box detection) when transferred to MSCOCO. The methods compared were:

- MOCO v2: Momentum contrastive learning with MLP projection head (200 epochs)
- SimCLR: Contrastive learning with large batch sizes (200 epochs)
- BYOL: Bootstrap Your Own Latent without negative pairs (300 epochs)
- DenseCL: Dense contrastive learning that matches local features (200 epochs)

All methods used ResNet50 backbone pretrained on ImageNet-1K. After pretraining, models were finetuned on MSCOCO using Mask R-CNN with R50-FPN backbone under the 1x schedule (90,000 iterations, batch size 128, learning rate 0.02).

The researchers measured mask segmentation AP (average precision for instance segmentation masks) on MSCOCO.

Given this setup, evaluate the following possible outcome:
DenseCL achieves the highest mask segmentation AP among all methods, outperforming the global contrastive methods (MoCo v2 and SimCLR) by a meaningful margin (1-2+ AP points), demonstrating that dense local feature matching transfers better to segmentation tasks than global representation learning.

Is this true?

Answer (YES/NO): NO